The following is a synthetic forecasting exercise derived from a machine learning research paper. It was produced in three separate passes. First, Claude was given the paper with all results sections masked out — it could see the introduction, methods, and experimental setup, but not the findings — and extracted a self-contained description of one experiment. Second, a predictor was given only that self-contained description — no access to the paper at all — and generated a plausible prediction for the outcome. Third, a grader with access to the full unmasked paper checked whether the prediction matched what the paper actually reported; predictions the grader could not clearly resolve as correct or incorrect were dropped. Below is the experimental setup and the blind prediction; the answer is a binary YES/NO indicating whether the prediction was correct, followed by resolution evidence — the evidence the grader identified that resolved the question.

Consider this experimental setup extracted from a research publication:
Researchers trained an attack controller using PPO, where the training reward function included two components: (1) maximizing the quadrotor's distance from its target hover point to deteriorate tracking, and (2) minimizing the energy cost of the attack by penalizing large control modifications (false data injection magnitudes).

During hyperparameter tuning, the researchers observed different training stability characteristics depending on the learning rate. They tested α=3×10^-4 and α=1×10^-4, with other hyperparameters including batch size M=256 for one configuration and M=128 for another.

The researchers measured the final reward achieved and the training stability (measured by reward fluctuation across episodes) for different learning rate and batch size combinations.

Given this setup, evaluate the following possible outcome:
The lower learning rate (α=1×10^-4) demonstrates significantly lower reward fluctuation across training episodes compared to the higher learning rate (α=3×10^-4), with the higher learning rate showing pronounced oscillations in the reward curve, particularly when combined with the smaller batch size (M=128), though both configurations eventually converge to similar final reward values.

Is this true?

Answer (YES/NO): NO